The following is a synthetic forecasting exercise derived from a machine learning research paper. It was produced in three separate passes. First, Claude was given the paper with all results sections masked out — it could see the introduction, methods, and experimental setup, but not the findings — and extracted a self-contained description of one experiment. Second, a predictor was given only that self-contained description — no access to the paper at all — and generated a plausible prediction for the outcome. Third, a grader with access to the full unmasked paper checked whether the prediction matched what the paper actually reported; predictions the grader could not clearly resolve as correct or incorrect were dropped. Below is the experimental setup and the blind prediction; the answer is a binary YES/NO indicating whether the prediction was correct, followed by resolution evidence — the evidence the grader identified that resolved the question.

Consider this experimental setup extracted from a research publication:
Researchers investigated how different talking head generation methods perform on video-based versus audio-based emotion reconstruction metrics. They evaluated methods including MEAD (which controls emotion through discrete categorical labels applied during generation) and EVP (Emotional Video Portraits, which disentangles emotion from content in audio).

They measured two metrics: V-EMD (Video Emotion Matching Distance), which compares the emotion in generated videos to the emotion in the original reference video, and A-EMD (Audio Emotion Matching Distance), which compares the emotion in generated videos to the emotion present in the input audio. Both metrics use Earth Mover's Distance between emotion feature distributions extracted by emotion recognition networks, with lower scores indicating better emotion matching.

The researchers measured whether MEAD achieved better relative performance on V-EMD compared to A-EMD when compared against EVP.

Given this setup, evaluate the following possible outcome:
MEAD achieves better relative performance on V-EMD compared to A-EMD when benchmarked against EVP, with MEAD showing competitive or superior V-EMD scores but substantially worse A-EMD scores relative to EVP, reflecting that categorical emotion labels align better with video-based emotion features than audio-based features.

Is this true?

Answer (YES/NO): YES